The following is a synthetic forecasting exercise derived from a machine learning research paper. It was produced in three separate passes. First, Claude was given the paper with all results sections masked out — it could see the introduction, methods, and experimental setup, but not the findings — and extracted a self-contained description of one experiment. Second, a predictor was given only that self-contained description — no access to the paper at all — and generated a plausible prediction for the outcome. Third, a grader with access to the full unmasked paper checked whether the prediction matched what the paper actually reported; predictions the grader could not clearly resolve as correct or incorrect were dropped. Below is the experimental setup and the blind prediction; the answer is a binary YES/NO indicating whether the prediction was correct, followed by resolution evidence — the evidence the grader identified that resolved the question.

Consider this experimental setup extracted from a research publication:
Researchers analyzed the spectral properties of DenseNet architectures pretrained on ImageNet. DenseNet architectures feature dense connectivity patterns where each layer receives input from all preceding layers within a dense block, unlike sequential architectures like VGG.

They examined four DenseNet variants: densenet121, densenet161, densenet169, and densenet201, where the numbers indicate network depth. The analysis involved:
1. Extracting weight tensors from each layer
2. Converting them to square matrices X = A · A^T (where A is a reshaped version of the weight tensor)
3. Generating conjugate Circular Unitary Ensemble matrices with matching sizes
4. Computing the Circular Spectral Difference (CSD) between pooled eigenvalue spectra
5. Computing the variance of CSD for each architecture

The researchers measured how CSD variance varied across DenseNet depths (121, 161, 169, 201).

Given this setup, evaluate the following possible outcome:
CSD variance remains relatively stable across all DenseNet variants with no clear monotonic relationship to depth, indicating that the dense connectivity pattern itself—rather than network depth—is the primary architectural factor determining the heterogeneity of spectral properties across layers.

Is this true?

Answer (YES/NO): NO